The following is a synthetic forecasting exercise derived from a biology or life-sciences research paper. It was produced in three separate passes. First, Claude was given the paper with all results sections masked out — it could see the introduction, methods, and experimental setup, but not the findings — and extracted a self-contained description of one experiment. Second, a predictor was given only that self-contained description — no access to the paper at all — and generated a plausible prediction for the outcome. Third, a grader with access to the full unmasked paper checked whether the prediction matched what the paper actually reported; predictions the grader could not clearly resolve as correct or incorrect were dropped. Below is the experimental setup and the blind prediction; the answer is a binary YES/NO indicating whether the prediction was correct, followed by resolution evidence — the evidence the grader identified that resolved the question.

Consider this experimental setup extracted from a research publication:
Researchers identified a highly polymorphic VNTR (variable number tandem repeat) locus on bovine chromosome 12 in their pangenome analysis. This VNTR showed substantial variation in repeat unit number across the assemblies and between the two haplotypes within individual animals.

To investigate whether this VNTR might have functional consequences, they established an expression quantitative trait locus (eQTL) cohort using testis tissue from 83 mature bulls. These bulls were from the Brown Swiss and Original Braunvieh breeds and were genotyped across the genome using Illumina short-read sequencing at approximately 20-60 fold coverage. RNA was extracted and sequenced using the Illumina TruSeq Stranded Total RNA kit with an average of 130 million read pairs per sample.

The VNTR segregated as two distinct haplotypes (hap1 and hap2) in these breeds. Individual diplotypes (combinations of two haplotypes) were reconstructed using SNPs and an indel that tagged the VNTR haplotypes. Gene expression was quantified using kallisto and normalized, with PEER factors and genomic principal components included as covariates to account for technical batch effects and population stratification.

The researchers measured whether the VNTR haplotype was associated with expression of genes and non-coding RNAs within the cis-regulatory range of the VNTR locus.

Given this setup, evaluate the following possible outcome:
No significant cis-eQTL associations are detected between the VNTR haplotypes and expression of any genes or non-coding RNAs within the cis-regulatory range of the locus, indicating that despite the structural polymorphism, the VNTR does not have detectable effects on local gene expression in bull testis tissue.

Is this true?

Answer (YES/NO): NO